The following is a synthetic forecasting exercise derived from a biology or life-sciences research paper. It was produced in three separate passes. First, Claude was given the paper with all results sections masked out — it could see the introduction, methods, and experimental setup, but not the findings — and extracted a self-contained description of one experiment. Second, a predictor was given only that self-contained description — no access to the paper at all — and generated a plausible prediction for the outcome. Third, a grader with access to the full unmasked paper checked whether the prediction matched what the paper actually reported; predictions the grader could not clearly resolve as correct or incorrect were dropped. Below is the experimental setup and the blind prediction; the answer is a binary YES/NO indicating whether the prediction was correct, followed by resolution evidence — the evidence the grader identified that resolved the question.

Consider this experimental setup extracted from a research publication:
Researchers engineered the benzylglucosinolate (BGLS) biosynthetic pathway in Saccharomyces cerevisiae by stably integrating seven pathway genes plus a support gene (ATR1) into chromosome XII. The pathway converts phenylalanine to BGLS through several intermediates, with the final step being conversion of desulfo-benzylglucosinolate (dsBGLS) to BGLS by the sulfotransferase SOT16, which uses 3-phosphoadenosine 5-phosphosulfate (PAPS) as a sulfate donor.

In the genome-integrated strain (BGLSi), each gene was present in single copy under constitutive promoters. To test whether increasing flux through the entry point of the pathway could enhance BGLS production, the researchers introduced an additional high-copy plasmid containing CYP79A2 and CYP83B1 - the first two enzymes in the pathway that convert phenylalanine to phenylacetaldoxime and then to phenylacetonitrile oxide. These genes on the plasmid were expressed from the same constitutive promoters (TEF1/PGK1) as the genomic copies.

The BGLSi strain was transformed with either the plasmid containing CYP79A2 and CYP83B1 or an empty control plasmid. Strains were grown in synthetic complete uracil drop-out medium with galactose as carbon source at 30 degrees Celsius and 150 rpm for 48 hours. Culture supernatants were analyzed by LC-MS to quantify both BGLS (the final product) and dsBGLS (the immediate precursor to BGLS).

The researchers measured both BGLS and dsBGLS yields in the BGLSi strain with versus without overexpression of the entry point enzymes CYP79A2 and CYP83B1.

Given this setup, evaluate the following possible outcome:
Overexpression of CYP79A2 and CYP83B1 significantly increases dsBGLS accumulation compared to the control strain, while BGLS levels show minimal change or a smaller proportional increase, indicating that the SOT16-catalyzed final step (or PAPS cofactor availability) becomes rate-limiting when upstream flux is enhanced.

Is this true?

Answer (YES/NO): YES